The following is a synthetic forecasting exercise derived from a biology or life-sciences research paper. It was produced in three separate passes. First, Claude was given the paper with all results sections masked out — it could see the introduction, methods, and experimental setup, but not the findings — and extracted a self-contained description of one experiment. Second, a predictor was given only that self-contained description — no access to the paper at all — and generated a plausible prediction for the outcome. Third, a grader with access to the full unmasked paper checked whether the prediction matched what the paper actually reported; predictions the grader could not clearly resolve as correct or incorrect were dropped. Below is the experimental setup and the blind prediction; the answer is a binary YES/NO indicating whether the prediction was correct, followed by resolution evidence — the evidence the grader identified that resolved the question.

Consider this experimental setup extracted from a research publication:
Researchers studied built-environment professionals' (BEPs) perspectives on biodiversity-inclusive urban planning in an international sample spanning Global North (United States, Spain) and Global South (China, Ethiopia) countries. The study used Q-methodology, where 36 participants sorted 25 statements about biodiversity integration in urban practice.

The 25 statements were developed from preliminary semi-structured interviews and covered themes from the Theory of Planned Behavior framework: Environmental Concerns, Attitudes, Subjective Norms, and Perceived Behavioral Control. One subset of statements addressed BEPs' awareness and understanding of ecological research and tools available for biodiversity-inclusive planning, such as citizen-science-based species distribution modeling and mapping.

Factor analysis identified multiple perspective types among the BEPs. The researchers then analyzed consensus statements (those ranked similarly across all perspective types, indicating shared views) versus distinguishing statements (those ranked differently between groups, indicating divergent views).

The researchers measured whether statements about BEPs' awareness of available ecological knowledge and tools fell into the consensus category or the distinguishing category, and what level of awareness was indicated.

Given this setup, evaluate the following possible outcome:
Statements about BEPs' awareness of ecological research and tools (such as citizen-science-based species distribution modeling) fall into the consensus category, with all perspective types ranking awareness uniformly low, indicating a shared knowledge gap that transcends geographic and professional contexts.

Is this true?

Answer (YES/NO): NO